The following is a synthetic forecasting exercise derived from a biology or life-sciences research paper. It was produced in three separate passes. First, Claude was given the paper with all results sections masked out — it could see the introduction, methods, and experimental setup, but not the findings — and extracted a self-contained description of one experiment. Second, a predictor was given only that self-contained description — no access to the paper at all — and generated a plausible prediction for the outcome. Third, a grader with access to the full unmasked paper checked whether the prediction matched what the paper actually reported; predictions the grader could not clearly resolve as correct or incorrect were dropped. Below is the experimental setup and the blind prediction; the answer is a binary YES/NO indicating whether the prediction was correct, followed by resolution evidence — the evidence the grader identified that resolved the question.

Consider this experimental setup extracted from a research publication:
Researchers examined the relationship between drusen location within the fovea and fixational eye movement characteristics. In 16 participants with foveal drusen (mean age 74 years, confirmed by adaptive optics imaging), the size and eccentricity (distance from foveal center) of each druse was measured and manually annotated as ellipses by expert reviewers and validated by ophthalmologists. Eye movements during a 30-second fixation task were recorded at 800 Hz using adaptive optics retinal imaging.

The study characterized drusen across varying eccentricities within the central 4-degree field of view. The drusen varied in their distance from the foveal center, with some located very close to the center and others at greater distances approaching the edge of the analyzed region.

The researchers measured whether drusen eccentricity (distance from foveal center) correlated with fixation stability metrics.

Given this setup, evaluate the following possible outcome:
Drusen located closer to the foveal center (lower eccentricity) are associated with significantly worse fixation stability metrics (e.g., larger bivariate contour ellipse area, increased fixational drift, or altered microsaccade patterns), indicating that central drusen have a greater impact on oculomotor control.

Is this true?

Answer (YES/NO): YES